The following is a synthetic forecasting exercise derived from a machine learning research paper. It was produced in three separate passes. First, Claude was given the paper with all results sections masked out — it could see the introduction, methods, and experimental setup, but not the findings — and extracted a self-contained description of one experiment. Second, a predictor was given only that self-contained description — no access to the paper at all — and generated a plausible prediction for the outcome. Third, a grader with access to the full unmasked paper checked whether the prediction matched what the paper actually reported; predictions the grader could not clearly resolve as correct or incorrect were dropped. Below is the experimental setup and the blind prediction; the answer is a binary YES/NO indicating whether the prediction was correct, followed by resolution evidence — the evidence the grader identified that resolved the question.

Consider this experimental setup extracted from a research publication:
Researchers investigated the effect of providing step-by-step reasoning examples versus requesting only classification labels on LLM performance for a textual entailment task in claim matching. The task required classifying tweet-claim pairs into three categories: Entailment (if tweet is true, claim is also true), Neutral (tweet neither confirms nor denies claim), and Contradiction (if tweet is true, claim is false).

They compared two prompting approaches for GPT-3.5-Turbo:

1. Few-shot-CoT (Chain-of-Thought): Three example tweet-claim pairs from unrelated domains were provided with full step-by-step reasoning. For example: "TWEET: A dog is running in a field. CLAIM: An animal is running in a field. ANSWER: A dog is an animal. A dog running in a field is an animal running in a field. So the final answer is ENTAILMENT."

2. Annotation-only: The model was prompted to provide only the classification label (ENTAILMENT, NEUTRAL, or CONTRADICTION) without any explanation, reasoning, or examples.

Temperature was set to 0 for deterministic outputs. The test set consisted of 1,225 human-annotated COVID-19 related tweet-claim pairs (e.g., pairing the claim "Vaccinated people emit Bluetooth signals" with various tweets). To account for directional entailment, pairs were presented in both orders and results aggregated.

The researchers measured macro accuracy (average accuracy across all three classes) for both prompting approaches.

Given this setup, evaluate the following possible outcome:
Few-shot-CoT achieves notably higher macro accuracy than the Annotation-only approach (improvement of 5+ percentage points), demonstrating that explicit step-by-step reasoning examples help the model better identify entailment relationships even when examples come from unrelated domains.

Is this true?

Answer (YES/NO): YES